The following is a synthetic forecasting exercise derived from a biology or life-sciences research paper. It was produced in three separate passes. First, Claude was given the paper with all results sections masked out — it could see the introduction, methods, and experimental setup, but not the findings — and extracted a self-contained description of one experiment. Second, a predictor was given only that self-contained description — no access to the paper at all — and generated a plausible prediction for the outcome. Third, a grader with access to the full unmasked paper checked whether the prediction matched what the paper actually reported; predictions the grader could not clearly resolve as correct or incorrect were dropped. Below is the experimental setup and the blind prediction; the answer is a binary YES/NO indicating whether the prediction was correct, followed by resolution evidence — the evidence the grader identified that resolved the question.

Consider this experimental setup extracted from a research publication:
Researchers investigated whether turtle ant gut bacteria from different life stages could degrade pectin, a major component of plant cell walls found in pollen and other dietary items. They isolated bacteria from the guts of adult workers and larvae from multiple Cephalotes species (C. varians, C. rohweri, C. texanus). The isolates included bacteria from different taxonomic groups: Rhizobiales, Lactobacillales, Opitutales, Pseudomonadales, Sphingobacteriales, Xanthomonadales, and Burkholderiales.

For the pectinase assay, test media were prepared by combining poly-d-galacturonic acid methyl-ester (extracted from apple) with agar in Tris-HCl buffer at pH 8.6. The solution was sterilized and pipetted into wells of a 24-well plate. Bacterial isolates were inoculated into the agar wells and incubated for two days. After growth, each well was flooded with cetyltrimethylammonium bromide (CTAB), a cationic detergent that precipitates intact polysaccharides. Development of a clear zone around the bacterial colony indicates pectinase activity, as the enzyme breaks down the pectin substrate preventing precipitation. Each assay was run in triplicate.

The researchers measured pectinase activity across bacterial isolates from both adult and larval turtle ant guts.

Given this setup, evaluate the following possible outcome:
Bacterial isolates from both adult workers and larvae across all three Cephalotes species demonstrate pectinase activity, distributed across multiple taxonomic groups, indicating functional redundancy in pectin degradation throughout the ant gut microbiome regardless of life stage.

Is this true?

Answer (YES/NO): NO